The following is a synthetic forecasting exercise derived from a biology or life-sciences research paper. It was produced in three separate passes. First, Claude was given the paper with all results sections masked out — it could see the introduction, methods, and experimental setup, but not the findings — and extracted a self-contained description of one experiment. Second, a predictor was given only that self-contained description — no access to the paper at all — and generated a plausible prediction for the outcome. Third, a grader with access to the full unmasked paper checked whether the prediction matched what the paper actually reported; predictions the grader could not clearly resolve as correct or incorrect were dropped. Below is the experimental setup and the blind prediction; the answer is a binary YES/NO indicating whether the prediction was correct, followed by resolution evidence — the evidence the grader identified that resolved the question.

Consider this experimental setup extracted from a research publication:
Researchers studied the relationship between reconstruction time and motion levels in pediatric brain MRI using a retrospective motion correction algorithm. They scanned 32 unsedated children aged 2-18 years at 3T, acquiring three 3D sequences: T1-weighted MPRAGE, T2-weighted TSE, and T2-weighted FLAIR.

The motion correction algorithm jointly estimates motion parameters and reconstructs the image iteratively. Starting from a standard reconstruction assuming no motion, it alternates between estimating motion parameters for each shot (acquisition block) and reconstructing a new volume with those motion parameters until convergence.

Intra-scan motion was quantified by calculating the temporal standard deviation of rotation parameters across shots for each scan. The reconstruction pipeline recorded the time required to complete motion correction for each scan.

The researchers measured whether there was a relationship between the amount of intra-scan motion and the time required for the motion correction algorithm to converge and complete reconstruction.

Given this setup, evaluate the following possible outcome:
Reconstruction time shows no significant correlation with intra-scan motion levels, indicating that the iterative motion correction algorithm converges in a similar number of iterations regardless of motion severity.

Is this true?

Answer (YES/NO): NO